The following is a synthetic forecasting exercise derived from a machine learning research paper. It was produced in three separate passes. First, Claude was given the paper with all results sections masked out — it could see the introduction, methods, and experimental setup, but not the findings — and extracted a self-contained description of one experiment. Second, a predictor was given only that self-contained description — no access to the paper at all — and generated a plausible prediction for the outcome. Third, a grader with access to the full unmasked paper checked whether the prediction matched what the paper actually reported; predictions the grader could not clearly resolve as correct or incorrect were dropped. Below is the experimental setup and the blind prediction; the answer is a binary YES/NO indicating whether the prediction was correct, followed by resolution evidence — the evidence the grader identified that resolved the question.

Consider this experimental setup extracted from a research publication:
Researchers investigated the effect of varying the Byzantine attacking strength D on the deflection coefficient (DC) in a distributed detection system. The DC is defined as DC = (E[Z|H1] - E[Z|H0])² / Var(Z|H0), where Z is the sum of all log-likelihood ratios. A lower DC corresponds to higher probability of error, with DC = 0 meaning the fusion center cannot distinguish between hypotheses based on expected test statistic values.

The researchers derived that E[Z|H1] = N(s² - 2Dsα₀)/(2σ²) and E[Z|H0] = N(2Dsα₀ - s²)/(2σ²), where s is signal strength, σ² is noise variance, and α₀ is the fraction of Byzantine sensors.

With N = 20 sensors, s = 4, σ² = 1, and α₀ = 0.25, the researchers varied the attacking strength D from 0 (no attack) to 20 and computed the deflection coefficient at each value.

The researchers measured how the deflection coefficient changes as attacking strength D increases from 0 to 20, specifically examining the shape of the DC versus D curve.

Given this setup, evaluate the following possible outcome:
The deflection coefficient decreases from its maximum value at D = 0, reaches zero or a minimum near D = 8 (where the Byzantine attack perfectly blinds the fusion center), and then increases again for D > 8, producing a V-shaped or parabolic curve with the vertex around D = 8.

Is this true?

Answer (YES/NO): YES